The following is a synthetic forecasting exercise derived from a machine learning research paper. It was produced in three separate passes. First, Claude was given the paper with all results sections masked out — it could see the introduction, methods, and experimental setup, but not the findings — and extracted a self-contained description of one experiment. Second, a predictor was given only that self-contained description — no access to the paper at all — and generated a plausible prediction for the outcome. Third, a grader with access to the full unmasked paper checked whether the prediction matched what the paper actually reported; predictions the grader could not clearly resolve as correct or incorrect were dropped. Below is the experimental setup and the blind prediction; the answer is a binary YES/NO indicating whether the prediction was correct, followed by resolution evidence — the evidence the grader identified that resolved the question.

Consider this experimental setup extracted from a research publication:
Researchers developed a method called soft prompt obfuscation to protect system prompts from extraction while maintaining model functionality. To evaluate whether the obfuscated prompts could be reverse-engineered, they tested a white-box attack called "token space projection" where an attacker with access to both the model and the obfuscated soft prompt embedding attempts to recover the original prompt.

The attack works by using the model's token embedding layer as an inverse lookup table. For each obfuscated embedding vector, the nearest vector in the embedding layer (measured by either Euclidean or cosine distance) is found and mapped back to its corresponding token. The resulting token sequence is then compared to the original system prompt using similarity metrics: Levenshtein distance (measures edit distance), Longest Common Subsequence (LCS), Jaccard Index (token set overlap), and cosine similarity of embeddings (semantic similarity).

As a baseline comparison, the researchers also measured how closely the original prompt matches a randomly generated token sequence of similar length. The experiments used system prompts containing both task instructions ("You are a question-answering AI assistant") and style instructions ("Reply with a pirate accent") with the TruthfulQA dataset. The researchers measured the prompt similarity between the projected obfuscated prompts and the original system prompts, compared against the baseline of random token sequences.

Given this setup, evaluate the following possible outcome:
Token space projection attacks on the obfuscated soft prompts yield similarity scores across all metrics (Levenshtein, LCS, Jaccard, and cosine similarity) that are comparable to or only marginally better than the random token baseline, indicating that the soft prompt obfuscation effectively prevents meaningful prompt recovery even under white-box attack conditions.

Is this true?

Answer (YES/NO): YES